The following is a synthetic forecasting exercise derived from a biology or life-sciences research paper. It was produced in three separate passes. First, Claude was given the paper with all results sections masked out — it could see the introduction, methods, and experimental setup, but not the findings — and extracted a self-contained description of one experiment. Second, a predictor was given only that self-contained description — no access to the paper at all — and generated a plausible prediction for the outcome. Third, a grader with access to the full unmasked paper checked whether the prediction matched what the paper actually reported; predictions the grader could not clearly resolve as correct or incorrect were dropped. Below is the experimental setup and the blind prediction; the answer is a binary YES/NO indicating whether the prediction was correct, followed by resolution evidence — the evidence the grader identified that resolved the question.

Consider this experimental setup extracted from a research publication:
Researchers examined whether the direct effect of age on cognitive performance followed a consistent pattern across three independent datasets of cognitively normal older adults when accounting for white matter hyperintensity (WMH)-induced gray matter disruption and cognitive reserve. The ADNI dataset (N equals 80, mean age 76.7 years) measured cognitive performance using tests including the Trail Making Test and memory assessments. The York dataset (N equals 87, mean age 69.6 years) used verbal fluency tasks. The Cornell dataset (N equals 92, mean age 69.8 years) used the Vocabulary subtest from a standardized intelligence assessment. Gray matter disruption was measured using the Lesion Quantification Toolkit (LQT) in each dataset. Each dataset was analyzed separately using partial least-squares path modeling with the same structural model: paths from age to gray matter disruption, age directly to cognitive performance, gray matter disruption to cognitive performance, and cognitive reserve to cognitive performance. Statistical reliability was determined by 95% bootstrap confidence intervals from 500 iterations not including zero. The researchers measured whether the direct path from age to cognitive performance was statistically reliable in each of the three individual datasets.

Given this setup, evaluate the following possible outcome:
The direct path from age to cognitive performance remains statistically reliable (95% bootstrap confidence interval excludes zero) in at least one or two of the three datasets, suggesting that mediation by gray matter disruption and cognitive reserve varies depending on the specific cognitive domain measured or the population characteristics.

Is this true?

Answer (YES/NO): YES